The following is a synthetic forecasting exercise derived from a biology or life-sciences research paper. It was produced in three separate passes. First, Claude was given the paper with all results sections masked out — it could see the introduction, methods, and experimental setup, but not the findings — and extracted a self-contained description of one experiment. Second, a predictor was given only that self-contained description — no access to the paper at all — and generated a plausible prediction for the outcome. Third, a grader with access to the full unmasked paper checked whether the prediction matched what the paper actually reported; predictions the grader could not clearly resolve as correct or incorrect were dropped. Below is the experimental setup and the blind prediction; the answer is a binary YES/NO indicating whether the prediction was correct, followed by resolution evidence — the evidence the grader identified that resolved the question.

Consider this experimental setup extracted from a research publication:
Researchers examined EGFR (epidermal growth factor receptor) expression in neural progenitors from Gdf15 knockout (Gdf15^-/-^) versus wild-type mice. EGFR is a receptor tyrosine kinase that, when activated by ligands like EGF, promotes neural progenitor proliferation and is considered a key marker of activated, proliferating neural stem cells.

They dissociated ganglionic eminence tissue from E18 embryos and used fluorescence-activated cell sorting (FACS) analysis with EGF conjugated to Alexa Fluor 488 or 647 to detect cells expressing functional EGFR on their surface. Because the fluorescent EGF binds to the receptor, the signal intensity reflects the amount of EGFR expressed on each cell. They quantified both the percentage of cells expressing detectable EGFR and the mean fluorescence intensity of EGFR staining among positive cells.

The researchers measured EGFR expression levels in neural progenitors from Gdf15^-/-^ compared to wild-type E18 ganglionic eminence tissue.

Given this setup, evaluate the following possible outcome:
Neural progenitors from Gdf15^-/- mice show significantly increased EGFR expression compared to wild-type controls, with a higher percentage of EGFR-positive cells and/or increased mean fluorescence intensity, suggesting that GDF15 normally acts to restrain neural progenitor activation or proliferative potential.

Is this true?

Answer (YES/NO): NO